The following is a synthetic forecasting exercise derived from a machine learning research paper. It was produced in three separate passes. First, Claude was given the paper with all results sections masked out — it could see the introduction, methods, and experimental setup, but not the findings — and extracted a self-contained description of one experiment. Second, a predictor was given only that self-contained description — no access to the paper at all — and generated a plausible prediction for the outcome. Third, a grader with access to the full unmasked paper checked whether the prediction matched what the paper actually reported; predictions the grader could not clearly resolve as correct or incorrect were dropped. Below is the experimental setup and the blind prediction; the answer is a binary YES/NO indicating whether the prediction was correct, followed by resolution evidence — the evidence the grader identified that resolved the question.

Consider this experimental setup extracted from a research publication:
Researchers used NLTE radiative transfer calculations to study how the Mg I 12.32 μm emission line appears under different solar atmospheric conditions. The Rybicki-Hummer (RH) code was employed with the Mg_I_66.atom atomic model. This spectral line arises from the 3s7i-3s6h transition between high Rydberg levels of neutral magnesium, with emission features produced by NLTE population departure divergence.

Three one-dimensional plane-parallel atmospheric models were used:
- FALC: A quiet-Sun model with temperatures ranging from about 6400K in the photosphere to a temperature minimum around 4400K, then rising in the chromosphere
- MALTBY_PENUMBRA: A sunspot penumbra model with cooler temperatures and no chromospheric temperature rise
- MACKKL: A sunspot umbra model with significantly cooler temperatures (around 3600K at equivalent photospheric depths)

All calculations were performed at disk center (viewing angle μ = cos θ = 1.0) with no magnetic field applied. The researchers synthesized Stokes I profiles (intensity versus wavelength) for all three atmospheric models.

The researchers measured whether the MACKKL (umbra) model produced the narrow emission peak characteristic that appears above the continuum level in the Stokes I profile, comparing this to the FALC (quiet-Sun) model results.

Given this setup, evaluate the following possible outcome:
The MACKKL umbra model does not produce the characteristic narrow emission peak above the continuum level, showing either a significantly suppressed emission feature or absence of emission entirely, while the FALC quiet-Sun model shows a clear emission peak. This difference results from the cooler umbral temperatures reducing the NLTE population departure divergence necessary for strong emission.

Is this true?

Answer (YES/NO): YES